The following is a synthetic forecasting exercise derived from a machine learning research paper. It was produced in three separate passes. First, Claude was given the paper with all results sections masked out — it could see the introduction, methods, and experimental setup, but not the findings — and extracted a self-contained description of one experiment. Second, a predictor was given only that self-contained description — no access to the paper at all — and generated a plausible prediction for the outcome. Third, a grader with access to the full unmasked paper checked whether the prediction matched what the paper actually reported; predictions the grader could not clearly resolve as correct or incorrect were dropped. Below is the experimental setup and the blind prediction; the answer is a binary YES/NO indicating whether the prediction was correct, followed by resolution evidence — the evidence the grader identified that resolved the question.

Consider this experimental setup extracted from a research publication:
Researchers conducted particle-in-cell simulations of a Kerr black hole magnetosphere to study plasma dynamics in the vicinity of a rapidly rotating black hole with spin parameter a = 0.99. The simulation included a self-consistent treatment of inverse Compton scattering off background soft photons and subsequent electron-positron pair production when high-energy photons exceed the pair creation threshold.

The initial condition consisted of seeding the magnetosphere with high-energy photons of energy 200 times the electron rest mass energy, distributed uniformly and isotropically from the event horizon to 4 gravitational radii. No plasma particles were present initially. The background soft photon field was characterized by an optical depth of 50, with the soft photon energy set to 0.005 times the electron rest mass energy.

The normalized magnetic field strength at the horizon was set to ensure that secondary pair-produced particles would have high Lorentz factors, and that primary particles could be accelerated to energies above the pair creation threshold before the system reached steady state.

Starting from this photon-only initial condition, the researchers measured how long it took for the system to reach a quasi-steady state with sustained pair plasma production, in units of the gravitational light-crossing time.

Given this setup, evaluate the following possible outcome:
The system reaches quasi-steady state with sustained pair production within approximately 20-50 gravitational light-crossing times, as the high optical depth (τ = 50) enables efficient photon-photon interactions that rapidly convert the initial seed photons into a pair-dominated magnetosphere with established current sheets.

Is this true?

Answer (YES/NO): NO